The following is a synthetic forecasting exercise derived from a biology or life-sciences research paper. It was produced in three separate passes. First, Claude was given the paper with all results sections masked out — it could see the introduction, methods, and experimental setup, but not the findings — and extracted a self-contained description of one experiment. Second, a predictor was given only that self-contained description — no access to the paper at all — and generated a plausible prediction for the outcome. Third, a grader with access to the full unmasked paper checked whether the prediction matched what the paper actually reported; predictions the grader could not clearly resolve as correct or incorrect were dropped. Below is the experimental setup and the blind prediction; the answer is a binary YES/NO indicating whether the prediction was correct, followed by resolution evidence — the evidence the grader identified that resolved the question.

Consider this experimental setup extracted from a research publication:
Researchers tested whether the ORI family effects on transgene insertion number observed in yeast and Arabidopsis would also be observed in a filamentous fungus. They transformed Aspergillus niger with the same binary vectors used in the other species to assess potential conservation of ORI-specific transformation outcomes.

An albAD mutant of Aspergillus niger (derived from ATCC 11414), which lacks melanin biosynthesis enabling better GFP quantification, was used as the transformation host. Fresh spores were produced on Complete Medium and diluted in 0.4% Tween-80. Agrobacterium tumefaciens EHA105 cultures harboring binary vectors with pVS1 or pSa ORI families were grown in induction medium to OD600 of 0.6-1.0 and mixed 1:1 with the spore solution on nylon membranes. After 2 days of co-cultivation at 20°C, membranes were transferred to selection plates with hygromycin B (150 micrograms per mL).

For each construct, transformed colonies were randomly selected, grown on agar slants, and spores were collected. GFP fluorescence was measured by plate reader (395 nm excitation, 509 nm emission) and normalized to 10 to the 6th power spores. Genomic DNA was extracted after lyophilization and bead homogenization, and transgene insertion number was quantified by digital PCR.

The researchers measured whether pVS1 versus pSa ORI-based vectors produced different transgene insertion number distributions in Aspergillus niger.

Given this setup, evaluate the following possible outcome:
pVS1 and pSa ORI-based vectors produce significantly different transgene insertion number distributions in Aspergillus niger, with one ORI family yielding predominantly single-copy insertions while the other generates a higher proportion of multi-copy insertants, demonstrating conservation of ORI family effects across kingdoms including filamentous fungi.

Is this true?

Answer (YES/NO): NO